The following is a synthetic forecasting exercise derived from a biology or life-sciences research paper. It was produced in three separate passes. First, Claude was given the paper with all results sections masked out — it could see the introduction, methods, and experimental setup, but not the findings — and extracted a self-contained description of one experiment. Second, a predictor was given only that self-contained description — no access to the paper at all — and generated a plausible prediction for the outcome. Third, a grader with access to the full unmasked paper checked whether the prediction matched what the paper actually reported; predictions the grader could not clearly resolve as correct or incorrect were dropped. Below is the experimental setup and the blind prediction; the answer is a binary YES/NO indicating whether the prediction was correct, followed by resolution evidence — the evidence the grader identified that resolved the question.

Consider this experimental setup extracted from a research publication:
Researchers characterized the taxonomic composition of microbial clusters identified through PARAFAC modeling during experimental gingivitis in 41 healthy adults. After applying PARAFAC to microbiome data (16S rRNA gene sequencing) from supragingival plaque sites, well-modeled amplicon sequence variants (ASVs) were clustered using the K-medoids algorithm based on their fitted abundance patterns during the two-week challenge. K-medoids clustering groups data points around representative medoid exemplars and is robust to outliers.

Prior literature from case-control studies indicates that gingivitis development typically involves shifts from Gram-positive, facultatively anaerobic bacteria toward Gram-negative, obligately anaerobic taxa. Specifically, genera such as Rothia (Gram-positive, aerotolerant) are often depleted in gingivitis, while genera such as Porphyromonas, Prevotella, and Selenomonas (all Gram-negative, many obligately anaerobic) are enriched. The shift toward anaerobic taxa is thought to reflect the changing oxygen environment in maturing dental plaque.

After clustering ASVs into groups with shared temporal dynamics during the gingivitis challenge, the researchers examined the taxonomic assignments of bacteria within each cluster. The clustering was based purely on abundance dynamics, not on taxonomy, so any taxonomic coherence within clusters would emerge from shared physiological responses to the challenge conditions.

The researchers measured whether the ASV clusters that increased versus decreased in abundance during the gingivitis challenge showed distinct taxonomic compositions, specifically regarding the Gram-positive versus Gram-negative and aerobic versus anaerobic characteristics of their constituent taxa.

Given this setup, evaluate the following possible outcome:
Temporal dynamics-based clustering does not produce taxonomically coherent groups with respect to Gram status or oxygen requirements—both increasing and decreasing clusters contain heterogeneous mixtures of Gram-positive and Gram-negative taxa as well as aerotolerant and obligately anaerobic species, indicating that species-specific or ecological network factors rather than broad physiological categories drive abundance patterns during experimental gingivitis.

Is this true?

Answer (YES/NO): YES